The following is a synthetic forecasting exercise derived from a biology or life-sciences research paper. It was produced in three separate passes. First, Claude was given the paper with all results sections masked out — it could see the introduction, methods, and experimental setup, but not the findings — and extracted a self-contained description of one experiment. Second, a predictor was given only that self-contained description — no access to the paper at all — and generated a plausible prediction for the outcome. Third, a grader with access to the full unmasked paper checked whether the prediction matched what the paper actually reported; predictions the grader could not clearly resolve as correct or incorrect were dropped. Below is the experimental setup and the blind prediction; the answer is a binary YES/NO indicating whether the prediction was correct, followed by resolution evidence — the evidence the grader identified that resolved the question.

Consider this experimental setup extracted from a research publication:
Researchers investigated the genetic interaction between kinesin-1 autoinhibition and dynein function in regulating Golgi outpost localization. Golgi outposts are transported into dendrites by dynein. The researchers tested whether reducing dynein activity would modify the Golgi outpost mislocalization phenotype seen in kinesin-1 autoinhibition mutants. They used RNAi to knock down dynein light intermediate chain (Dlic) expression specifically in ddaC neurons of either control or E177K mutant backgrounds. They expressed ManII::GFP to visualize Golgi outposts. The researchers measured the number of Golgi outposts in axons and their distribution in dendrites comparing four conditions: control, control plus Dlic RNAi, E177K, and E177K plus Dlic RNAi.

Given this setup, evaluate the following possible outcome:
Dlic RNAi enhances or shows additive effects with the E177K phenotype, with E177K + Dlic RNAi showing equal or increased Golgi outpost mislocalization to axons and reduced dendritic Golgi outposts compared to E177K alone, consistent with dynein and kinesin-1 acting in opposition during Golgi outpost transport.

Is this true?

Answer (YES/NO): YES